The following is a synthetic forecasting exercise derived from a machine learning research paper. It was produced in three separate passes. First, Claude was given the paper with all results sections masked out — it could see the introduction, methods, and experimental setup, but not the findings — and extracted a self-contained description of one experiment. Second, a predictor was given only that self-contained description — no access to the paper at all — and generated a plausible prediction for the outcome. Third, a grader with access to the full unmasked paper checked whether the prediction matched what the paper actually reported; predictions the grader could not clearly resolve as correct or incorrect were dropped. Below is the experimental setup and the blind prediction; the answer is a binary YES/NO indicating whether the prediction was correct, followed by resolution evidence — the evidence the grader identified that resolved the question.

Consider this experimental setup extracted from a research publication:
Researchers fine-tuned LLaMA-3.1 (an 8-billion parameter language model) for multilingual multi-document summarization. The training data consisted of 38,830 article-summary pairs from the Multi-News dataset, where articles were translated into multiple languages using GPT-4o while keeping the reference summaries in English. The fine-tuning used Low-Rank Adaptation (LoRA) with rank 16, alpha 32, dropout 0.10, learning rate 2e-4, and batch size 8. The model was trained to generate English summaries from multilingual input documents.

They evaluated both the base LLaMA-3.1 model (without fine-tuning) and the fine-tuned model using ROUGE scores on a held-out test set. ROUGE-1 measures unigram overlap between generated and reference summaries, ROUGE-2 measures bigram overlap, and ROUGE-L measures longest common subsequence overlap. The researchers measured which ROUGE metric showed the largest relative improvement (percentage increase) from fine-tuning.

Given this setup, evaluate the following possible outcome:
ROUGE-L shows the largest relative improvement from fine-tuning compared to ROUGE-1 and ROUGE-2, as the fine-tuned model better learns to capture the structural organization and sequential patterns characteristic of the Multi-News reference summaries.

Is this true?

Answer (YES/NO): NO